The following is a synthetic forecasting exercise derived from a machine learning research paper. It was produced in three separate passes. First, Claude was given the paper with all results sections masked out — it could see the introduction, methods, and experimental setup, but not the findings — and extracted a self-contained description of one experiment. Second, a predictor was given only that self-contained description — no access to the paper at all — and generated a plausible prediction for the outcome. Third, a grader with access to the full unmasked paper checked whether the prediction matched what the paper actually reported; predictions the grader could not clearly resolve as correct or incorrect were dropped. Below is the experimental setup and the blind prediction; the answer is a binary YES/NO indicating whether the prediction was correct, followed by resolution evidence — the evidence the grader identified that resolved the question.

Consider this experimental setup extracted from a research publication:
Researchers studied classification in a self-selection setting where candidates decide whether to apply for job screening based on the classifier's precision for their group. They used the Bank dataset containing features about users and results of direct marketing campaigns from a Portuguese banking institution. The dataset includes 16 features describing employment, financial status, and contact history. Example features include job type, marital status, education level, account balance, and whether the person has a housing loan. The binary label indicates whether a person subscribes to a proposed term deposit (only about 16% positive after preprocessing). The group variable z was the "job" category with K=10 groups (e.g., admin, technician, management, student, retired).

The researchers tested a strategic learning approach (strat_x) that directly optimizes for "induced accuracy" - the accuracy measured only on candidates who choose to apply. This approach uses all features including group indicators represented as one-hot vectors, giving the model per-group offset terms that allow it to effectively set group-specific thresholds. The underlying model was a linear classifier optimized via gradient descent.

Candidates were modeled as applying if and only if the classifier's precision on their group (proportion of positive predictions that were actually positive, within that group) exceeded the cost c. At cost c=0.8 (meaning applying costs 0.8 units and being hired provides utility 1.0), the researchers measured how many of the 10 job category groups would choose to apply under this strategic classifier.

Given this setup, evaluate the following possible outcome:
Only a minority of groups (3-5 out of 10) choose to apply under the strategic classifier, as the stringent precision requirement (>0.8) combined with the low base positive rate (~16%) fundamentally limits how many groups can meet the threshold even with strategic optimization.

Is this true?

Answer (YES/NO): NO